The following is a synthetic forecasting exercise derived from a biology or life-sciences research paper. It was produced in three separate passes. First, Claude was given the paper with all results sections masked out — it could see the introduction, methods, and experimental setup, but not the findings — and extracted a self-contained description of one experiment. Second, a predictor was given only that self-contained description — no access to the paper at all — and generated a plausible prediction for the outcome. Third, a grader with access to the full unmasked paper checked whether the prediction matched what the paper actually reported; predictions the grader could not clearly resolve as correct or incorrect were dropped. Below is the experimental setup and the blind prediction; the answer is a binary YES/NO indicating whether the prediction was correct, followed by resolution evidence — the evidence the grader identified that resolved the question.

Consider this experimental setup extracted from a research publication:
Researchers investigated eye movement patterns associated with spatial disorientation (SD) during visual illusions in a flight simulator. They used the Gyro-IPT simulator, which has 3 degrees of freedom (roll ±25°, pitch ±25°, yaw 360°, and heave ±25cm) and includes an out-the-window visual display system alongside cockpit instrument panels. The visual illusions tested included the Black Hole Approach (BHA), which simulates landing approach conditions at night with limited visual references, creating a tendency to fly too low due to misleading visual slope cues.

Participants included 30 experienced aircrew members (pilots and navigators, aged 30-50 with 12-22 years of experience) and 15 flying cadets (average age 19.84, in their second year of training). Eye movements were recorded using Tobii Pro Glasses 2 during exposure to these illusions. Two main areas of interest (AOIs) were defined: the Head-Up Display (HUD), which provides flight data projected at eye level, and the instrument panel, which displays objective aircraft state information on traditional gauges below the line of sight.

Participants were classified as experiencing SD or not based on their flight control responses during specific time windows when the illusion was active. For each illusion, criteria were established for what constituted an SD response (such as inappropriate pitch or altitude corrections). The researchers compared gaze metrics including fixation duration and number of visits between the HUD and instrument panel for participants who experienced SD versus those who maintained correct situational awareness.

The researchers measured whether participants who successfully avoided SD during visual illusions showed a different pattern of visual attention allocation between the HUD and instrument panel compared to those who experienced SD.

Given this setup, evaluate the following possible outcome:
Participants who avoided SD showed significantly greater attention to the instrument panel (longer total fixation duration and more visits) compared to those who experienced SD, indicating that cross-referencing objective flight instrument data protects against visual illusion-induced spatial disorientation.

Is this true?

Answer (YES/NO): YES